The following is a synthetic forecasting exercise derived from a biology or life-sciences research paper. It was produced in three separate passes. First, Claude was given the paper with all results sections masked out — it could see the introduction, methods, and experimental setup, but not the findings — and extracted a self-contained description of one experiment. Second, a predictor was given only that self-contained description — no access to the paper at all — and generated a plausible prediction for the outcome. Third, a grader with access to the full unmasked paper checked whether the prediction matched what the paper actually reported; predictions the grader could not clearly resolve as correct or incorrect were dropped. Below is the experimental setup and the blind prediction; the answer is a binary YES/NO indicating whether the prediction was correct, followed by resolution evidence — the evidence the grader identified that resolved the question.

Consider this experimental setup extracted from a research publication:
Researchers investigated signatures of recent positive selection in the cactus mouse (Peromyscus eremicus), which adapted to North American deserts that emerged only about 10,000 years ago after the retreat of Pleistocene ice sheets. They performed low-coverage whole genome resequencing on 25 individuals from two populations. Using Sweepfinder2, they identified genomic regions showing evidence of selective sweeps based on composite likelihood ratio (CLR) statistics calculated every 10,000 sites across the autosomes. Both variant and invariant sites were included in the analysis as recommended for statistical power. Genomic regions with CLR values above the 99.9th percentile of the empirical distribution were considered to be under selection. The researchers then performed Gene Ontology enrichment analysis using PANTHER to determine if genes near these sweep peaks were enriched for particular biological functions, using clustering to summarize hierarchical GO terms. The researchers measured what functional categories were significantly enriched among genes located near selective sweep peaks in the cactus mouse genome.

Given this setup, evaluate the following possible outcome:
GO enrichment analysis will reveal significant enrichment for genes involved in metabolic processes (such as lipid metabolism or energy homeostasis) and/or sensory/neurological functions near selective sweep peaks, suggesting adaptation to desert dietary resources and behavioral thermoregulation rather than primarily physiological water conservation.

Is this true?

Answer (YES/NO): NO